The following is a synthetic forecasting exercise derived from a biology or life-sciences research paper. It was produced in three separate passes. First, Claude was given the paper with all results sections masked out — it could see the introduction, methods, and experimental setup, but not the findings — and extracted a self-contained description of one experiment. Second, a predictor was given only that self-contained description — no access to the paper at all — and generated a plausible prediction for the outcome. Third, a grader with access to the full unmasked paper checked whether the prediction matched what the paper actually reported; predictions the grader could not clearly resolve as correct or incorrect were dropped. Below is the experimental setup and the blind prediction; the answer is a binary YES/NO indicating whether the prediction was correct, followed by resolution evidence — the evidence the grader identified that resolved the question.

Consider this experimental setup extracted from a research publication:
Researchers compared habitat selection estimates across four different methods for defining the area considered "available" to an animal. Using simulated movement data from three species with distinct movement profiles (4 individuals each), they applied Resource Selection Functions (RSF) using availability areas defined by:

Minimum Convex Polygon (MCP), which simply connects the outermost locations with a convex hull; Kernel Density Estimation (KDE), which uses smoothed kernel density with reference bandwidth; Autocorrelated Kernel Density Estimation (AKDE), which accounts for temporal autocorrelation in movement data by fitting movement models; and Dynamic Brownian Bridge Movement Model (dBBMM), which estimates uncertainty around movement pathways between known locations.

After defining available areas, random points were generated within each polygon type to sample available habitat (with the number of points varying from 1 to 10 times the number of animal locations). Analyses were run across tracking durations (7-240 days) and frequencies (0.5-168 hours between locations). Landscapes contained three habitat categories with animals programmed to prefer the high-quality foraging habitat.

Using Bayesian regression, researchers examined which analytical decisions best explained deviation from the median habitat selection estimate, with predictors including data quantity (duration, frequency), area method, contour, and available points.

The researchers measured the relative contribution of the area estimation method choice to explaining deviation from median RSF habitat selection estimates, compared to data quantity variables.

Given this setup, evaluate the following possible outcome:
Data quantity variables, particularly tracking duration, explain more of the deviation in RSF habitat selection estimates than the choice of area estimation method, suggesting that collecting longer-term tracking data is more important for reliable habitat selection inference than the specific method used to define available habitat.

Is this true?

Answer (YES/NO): YES